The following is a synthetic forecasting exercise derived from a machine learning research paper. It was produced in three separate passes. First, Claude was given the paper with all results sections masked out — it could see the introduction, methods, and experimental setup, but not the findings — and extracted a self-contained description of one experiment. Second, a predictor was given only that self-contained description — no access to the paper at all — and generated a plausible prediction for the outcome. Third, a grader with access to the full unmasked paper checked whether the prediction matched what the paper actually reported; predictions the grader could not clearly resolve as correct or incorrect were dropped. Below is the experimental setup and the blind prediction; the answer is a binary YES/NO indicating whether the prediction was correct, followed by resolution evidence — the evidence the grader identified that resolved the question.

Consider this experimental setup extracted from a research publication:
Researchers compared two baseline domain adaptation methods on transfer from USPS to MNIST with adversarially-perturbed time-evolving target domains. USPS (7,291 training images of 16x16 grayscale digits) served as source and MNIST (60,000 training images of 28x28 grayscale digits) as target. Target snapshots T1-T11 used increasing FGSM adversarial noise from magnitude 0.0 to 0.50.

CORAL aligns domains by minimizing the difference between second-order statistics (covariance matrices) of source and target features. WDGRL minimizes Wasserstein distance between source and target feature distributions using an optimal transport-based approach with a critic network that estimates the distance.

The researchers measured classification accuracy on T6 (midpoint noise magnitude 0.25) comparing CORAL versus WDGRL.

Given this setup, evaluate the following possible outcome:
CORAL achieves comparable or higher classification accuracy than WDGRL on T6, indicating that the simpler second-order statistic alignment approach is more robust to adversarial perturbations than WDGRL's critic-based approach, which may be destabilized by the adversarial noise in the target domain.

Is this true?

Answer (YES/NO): NO